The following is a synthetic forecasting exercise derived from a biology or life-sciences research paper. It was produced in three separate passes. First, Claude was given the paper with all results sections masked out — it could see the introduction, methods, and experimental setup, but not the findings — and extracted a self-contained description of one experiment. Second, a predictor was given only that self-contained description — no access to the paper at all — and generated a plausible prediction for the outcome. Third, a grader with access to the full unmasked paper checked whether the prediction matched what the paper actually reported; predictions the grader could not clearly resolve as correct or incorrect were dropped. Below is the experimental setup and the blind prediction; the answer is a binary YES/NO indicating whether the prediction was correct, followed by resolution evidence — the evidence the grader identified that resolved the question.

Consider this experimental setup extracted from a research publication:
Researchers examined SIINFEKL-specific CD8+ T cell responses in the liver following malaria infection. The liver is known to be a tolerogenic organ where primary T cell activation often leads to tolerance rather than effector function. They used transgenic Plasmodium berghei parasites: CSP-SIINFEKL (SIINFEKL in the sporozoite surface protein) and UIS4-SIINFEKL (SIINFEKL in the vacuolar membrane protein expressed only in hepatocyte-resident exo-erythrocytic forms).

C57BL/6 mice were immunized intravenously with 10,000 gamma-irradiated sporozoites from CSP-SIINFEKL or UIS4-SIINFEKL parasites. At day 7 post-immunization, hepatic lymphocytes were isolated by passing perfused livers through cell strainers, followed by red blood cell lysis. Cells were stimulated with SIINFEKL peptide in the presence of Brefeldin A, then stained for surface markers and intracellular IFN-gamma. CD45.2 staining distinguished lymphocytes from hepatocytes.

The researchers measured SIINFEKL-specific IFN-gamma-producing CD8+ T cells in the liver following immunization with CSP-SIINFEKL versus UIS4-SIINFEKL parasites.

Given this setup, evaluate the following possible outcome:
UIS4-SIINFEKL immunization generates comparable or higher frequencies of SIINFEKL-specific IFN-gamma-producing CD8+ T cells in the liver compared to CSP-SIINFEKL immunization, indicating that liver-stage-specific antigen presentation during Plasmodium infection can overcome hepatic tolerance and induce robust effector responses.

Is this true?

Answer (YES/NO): NO